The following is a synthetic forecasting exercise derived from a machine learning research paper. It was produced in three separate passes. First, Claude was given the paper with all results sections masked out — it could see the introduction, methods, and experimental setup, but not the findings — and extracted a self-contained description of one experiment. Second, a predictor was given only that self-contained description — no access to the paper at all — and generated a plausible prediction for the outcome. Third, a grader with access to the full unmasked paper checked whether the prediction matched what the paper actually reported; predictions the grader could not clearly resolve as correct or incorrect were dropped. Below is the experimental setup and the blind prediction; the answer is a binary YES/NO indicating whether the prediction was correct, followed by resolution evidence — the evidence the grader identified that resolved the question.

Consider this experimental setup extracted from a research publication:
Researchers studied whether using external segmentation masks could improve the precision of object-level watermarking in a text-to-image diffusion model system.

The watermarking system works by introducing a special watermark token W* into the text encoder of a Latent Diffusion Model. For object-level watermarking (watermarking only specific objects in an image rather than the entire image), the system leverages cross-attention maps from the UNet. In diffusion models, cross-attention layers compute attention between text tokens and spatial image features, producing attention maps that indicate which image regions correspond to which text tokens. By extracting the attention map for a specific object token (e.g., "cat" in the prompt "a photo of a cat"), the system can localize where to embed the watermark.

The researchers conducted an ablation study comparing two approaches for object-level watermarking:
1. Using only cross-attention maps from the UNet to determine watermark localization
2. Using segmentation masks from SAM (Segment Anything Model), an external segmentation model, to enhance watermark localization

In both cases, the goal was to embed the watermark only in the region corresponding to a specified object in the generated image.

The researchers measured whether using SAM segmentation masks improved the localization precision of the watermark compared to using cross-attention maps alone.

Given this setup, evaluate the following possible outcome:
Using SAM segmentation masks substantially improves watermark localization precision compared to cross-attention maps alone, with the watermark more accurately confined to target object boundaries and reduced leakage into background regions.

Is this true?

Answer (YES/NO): YES